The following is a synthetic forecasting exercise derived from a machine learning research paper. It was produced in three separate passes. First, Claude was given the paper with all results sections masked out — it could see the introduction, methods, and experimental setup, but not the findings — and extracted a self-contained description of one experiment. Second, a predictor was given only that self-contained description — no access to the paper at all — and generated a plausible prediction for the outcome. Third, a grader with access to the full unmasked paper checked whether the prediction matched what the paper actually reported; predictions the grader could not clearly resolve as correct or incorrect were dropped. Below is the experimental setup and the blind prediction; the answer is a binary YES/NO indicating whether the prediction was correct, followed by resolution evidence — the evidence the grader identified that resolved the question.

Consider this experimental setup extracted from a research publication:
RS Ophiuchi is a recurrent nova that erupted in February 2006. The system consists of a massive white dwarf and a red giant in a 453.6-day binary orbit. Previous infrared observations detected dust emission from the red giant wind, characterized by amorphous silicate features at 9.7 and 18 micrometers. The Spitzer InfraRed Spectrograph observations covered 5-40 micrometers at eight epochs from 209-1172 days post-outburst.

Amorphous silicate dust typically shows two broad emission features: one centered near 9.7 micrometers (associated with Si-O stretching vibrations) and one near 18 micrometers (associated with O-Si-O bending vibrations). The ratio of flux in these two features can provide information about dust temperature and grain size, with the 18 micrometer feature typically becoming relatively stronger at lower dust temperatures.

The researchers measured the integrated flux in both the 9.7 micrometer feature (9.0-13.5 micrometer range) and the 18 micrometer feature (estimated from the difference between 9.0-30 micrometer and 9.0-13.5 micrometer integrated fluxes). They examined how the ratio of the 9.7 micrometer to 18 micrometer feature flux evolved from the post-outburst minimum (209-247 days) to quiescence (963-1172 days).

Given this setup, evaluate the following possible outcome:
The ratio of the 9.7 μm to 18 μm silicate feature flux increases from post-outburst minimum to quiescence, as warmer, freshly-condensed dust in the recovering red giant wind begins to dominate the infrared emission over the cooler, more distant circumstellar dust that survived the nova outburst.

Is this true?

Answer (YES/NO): NO